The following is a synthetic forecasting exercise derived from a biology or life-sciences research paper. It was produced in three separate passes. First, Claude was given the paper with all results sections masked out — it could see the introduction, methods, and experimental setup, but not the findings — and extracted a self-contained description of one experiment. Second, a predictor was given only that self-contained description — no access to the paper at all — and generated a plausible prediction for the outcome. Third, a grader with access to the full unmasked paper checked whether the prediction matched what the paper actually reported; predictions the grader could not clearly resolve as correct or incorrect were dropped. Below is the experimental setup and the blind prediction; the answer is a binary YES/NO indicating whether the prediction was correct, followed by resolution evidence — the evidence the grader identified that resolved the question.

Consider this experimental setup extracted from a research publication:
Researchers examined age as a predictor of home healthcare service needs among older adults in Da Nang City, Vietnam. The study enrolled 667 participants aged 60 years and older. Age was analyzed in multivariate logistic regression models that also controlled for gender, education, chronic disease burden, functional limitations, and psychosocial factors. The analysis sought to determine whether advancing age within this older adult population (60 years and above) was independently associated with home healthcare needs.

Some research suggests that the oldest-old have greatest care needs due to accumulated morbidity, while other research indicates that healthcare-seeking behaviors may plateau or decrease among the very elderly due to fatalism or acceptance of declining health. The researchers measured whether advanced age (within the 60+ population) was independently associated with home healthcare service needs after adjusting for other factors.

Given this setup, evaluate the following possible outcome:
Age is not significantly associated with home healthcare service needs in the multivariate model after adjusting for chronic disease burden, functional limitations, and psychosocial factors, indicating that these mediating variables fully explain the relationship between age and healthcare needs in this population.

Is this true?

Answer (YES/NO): NO